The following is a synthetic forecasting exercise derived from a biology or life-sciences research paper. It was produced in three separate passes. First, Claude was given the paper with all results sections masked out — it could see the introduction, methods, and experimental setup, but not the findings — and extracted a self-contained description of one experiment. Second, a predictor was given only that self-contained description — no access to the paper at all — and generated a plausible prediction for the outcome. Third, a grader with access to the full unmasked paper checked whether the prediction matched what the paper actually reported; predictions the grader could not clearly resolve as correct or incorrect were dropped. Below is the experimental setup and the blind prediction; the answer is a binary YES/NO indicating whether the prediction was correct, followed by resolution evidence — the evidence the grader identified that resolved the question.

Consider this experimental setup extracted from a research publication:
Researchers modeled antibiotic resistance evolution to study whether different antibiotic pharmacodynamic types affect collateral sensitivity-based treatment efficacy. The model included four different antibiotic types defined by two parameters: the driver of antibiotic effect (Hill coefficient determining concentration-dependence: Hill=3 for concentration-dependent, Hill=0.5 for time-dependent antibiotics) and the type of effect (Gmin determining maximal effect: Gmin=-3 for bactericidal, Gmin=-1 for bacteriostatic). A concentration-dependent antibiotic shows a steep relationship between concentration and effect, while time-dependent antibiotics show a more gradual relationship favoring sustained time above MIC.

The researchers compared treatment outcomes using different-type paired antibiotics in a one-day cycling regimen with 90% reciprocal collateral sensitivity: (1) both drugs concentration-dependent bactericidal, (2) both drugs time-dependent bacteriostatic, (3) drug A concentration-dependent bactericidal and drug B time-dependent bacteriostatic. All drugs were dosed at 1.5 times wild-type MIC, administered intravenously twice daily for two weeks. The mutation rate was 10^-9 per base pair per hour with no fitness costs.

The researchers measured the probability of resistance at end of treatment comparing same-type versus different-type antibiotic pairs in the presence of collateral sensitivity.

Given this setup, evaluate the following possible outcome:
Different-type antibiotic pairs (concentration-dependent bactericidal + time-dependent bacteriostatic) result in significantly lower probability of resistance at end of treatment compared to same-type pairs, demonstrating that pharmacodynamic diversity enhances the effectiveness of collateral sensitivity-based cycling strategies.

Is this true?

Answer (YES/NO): NO